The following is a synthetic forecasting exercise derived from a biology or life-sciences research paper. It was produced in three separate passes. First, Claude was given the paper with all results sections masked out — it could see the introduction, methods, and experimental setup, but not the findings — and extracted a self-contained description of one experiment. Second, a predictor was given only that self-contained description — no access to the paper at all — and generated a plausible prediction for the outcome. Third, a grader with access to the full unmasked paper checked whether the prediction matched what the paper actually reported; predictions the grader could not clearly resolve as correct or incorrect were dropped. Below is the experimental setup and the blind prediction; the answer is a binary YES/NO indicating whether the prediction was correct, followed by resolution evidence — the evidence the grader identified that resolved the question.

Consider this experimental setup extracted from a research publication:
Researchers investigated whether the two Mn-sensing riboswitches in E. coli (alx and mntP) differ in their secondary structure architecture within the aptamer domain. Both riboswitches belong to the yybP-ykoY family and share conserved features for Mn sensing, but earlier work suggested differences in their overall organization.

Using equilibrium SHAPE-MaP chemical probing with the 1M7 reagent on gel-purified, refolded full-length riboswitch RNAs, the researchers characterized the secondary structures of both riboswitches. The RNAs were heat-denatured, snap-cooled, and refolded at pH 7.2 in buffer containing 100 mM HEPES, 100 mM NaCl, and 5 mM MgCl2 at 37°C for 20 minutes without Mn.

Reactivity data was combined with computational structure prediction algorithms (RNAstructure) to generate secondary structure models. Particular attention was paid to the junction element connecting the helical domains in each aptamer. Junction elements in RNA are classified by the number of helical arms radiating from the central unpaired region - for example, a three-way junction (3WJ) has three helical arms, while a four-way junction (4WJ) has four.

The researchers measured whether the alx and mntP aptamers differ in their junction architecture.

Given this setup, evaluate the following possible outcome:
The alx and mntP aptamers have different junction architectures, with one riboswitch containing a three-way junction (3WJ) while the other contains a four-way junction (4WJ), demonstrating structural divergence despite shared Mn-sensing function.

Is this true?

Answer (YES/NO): YES